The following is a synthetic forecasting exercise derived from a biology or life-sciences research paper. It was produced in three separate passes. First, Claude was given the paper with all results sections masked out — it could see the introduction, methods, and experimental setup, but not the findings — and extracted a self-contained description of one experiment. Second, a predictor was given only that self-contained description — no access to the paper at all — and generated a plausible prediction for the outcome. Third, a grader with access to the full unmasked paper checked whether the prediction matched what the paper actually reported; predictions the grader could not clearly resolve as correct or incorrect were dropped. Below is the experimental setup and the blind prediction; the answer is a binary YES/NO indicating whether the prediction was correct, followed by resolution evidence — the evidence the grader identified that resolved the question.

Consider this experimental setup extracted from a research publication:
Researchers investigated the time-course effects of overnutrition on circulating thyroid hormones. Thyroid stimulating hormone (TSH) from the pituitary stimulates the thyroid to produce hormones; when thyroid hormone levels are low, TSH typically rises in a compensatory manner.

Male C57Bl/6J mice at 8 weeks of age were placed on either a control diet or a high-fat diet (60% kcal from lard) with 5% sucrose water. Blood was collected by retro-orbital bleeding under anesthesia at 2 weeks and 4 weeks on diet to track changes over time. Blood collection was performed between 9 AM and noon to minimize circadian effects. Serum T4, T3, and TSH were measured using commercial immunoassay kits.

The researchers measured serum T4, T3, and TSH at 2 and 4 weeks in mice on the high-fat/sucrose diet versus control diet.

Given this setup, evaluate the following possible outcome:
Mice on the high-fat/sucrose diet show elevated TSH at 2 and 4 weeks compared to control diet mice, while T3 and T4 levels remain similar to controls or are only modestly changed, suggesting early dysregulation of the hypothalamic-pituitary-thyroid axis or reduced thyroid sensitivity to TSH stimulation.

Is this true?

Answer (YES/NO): NO